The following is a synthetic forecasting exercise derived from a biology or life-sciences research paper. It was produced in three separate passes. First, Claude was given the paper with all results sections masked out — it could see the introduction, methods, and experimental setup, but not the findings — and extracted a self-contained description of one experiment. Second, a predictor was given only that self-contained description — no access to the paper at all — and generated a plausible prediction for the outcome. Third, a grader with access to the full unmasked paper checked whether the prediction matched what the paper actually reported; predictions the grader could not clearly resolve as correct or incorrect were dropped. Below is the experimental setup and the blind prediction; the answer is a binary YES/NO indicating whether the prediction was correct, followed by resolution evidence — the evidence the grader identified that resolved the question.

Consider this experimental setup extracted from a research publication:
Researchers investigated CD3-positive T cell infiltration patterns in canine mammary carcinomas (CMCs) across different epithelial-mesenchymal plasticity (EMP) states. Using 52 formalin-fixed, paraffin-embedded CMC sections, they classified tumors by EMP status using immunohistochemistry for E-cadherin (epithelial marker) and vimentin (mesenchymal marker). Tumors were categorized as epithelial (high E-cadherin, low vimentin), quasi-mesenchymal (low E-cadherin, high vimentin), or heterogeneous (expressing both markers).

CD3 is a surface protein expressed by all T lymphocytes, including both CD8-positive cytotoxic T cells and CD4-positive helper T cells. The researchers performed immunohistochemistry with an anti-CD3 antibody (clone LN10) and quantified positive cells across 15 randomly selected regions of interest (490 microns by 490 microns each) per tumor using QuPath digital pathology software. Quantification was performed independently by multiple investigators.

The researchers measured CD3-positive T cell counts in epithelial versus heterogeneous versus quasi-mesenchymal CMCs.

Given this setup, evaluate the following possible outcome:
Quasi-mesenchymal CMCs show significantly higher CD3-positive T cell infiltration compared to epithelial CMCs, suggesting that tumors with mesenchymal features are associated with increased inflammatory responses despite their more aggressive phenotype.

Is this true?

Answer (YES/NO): NO